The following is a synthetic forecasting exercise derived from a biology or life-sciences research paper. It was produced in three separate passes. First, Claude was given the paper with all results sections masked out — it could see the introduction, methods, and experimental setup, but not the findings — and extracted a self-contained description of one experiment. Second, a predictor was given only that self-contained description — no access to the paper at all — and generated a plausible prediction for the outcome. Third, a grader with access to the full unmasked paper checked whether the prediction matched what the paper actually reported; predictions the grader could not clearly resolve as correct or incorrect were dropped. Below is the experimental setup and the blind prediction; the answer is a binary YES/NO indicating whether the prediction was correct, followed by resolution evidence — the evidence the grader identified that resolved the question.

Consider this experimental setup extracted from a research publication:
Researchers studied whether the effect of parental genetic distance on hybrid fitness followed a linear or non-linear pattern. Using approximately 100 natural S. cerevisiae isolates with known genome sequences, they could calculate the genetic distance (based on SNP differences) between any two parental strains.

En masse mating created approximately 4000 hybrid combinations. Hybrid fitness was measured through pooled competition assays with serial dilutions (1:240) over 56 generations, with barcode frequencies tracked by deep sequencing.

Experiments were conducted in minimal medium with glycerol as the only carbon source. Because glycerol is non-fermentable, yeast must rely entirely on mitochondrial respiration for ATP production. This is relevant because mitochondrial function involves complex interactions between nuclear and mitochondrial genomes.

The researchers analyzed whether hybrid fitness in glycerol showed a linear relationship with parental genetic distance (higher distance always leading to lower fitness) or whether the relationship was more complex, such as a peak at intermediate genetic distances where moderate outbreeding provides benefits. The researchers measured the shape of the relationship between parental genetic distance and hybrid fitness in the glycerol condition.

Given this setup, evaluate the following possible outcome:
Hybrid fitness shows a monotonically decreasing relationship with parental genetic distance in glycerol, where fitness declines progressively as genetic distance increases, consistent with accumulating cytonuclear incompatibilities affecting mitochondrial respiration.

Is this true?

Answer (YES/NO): NO